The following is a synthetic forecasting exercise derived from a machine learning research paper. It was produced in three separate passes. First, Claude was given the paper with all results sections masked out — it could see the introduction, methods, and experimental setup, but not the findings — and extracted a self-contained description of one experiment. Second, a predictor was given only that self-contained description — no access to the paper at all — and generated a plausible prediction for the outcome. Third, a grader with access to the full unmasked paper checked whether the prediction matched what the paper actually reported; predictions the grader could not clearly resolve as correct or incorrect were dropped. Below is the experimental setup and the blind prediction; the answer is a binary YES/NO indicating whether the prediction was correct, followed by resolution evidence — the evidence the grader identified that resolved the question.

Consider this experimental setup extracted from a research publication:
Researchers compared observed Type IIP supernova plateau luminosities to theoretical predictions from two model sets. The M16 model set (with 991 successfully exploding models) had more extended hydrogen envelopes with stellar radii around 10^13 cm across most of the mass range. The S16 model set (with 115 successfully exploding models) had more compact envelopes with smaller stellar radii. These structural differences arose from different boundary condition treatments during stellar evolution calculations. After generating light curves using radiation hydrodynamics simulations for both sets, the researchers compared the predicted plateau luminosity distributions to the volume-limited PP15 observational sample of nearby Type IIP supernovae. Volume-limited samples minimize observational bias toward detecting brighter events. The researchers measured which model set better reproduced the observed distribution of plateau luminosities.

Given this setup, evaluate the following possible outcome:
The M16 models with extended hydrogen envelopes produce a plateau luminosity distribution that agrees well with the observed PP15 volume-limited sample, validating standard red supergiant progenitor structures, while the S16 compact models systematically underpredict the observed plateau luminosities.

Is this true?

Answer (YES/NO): NO